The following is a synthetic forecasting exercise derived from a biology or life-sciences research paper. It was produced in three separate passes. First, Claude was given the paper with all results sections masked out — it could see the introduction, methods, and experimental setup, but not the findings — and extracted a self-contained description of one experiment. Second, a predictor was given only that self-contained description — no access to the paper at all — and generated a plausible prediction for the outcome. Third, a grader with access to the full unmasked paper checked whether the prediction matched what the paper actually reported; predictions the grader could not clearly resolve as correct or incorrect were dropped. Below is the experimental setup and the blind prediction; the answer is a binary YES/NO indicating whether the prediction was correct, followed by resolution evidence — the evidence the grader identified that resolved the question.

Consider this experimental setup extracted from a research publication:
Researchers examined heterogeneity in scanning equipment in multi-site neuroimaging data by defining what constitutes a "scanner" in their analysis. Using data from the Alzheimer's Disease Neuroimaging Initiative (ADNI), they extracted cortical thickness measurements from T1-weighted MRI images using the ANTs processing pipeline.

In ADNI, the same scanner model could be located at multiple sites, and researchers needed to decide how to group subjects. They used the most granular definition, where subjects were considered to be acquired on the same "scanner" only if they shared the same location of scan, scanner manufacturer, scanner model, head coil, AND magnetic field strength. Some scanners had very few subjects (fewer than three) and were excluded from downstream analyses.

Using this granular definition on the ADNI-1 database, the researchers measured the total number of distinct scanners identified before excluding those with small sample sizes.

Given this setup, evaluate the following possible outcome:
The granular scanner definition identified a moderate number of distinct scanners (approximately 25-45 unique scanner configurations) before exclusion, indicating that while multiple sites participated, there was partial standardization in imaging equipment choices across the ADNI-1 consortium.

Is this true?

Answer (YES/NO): NO